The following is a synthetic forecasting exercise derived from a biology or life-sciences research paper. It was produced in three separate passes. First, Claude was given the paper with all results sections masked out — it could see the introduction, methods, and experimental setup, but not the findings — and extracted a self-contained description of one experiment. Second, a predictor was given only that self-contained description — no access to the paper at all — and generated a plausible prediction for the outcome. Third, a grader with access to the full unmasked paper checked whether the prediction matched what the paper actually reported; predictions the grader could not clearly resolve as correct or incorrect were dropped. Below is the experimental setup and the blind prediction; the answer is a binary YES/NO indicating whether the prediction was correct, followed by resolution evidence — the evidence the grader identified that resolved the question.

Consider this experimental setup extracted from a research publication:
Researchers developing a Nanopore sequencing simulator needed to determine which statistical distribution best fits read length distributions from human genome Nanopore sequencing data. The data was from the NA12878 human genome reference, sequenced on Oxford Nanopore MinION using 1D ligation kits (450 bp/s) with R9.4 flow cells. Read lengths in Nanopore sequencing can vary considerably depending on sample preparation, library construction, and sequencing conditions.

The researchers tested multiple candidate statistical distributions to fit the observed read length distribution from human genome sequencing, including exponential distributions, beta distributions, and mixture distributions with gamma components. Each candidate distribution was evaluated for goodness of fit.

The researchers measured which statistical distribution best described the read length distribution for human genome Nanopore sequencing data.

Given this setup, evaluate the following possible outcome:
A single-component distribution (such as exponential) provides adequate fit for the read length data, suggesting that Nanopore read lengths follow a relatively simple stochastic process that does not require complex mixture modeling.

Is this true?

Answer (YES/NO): YES